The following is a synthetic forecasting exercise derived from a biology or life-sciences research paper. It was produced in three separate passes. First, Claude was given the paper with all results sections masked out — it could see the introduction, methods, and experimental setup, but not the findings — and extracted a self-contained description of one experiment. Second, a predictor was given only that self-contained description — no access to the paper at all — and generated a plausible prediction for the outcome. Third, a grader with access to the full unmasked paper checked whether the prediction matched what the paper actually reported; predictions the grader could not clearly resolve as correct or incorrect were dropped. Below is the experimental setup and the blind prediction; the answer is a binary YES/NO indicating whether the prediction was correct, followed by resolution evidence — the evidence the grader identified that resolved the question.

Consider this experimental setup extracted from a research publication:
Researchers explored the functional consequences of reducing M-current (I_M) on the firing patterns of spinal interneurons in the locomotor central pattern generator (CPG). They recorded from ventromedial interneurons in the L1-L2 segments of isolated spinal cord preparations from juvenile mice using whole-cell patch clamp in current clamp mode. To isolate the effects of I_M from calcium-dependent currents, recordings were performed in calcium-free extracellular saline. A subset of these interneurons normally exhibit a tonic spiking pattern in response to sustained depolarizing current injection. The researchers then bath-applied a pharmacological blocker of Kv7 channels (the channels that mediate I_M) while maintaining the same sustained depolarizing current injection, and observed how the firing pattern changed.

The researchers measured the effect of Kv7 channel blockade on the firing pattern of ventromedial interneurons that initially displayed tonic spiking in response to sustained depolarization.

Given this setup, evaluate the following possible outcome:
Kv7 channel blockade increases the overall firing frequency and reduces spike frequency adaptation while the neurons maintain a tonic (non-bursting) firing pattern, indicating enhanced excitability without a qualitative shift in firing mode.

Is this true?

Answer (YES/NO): NO